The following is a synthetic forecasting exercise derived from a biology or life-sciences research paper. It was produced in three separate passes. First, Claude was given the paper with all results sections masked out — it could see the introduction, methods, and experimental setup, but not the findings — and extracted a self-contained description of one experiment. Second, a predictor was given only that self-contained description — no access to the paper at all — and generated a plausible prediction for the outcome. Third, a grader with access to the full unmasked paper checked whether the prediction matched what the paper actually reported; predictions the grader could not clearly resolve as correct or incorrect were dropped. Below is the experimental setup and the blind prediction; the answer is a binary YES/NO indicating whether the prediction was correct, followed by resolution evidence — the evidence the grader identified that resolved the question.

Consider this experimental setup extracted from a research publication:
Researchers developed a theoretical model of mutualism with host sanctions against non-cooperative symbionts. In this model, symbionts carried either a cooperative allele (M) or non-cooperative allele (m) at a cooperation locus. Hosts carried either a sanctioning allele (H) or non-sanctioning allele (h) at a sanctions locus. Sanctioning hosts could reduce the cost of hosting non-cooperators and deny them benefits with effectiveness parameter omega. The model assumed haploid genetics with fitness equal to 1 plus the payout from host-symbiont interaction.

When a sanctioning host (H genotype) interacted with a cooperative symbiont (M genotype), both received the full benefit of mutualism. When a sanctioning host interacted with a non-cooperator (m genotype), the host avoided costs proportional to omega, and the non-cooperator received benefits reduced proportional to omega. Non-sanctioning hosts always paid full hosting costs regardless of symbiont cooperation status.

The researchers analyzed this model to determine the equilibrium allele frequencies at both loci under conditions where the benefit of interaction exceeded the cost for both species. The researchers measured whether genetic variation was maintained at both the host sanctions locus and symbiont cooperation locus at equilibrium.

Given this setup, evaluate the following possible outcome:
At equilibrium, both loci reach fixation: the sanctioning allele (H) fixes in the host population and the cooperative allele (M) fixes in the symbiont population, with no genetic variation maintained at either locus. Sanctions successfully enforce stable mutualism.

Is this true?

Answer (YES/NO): NO